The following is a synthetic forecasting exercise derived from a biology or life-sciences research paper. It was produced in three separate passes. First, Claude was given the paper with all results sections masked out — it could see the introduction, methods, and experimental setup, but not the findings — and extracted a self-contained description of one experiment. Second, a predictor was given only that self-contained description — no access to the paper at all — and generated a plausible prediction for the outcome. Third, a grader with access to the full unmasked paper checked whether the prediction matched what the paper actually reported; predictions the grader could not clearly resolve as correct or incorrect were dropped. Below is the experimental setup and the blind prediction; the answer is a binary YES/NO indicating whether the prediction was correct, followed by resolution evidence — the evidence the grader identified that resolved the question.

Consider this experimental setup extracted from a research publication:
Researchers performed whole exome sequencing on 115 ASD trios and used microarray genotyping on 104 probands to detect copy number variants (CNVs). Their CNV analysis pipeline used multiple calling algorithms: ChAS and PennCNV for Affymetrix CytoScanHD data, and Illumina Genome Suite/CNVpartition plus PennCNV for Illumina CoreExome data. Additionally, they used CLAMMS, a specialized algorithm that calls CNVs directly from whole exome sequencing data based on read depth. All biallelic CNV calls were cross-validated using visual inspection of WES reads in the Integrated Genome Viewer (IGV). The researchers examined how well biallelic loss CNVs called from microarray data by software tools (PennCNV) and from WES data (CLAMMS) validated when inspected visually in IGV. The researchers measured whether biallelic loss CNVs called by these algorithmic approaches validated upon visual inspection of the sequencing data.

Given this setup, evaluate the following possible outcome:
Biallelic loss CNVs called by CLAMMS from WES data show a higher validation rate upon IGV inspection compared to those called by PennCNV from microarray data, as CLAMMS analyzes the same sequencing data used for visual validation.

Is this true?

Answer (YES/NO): NO